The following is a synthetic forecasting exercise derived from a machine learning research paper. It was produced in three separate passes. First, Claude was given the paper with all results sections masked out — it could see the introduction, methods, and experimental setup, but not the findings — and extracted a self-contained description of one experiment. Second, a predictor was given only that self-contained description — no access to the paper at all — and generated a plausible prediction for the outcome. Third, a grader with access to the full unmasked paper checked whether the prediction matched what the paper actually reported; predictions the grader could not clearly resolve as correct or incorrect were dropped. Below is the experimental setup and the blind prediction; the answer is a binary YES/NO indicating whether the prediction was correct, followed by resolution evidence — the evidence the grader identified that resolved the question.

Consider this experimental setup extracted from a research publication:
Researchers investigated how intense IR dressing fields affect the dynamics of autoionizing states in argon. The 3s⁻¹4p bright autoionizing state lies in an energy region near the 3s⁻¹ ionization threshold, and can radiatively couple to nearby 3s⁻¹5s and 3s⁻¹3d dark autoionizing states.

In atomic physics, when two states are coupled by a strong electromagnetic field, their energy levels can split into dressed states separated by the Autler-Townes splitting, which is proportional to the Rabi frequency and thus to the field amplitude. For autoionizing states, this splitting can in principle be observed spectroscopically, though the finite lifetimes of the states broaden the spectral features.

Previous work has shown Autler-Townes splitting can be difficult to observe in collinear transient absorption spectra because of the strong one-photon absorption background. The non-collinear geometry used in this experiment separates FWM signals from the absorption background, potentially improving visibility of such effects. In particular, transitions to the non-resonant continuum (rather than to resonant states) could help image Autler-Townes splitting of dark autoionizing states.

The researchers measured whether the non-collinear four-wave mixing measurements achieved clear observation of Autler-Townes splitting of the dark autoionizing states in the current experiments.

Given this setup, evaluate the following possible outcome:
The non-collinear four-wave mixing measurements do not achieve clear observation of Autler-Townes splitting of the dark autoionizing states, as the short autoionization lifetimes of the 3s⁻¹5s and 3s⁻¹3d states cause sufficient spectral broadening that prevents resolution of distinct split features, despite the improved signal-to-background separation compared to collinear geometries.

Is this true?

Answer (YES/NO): NO